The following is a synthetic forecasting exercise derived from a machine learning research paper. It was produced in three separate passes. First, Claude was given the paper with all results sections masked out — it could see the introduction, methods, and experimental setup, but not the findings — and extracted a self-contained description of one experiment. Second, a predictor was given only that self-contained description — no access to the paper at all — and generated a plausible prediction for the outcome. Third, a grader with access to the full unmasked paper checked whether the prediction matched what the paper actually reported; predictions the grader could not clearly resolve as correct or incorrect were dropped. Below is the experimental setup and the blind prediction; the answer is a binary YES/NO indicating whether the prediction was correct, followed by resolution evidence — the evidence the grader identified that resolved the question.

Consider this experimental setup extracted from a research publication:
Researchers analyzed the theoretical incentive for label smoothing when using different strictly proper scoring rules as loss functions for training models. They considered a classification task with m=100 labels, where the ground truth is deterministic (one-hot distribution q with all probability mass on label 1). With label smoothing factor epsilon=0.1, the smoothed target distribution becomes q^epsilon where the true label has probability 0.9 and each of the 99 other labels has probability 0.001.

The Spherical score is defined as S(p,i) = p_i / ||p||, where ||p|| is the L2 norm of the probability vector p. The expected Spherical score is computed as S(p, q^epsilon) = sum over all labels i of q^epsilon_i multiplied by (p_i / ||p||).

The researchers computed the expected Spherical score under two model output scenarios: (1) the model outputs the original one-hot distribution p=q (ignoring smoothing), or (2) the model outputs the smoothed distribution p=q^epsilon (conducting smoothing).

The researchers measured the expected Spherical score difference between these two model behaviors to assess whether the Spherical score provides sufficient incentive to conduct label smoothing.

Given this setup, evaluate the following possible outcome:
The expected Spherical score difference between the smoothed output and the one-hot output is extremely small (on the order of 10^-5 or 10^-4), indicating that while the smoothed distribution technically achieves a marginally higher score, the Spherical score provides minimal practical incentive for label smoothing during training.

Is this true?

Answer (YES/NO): YES